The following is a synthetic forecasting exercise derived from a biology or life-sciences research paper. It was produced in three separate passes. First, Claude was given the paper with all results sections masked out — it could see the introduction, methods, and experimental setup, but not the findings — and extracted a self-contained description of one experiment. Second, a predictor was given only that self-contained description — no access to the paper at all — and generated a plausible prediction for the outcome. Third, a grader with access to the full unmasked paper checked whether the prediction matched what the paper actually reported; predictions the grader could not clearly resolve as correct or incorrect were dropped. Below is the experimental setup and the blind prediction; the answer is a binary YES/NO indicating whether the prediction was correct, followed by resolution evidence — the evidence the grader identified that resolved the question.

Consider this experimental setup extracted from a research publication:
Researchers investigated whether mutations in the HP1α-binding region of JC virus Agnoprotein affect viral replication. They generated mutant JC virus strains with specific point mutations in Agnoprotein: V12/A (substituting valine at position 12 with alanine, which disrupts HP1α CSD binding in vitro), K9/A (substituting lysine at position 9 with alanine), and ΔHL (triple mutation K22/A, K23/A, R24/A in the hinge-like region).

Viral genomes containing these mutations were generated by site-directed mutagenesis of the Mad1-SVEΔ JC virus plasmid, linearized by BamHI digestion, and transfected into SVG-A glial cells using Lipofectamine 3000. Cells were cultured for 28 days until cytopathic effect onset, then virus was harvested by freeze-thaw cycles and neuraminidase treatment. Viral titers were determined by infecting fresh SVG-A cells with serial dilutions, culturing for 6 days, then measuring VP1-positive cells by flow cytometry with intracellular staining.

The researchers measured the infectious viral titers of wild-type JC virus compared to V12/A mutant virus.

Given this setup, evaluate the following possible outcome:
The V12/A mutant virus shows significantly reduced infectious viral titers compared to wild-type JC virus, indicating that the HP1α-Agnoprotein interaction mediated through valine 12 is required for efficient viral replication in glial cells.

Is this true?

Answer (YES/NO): YES